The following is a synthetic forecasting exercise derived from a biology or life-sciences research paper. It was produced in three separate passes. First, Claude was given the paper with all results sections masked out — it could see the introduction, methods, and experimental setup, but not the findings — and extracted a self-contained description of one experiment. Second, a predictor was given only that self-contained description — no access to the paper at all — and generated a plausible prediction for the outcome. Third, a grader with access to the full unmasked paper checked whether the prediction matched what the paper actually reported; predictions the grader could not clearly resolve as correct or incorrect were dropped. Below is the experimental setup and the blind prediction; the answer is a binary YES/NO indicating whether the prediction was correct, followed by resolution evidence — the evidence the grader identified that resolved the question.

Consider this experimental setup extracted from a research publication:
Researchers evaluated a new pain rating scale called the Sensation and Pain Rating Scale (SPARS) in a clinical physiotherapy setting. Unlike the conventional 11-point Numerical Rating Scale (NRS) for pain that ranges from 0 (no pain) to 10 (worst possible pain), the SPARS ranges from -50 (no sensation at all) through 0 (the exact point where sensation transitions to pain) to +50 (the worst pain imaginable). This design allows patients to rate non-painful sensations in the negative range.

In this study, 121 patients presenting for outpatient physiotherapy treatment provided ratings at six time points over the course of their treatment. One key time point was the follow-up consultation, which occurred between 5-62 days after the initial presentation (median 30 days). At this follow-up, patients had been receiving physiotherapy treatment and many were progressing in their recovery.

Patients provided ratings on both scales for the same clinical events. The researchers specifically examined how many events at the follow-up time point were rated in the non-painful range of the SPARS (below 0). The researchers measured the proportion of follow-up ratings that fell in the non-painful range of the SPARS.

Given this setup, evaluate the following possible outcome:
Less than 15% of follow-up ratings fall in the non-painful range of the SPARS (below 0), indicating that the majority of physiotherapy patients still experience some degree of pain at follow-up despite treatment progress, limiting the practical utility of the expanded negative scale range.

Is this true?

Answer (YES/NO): NO